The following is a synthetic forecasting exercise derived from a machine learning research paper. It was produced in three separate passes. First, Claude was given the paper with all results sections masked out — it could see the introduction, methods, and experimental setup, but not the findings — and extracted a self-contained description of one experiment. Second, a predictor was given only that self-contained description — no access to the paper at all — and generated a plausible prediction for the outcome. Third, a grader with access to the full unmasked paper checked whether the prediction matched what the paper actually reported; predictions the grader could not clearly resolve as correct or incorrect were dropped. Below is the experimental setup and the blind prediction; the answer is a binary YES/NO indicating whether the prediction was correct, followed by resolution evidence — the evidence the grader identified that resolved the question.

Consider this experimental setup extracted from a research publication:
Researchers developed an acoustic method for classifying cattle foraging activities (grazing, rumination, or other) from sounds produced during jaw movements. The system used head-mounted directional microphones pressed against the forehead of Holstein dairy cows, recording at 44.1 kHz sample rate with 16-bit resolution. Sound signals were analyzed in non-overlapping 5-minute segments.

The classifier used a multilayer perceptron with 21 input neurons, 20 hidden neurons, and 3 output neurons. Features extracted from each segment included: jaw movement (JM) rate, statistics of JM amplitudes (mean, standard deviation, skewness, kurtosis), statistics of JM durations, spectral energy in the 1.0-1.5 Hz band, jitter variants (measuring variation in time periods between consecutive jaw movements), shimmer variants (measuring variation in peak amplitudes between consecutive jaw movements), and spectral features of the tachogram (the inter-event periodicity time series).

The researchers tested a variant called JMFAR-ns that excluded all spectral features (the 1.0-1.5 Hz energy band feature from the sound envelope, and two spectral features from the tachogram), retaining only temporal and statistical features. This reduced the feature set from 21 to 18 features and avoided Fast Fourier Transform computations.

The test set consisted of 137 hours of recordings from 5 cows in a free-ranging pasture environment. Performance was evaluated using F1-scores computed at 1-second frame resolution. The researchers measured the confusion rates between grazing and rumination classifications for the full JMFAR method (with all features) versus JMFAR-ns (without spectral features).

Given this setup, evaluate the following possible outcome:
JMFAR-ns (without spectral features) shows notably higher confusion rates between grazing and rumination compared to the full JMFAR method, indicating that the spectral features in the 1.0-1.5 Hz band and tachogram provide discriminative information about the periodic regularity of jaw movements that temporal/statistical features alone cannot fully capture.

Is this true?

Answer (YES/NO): NO